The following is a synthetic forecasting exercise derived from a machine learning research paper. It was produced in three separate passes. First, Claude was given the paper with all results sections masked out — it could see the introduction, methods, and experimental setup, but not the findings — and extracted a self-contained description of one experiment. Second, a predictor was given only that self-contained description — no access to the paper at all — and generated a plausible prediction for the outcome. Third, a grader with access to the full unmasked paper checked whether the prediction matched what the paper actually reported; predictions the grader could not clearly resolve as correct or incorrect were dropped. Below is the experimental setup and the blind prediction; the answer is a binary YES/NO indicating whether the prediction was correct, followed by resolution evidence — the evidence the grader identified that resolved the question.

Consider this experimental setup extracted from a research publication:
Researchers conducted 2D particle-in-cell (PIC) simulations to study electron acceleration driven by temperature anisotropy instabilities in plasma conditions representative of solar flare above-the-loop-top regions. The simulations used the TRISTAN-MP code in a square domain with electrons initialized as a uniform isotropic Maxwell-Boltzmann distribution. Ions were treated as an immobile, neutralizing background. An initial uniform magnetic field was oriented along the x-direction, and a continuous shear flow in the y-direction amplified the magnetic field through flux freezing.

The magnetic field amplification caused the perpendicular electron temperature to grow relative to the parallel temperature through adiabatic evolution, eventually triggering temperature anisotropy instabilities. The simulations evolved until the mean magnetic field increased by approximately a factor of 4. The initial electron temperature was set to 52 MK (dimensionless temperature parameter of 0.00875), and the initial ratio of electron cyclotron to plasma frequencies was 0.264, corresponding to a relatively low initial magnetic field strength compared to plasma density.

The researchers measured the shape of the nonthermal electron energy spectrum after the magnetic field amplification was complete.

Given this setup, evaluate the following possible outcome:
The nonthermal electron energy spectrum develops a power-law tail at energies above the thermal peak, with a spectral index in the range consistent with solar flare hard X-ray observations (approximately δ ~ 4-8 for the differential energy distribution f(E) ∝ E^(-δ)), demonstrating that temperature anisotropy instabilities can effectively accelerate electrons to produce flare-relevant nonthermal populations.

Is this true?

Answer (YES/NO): NO